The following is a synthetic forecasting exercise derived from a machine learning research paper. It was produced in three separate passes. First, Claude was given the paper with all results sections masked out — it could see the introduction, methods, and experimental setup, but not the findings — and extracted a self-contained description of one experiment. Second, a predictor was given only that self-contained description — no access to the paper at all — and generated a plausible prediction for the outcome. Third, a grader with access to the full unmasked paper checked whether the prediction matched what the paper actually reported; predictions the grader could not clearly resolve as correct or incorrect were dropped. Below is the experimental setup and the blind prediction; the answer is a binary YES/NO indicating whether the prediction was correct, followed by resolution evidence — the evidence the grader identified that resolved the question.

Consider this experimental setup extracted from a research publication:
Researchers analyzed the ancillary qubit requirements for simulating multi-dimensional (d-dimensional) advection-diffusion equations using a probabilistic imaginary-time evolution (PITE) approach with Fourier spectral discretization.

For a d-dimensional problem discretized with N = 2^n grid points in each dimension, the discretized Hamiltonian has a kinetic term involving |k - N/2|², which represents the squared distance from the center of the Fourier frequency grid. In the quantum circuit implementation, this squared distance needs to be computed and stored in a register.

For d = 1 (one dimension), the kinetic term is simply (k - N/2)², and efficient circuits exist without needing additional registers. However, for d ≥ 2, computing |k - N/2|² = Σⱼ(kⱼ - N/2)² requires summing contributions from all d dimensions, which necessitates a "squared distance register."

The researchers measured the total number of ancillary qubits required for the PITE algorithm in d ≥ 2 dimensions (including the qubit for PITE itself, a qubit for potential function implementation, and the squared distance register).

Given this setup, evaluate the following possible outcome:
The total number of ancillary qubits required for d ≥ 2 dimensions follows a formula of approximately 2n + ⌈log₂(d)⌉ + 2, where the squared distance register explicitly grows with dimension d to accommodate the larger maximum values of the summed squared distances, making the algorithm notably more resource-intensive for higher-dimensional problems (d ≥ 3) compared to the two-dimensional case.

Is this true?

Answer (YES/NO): YES